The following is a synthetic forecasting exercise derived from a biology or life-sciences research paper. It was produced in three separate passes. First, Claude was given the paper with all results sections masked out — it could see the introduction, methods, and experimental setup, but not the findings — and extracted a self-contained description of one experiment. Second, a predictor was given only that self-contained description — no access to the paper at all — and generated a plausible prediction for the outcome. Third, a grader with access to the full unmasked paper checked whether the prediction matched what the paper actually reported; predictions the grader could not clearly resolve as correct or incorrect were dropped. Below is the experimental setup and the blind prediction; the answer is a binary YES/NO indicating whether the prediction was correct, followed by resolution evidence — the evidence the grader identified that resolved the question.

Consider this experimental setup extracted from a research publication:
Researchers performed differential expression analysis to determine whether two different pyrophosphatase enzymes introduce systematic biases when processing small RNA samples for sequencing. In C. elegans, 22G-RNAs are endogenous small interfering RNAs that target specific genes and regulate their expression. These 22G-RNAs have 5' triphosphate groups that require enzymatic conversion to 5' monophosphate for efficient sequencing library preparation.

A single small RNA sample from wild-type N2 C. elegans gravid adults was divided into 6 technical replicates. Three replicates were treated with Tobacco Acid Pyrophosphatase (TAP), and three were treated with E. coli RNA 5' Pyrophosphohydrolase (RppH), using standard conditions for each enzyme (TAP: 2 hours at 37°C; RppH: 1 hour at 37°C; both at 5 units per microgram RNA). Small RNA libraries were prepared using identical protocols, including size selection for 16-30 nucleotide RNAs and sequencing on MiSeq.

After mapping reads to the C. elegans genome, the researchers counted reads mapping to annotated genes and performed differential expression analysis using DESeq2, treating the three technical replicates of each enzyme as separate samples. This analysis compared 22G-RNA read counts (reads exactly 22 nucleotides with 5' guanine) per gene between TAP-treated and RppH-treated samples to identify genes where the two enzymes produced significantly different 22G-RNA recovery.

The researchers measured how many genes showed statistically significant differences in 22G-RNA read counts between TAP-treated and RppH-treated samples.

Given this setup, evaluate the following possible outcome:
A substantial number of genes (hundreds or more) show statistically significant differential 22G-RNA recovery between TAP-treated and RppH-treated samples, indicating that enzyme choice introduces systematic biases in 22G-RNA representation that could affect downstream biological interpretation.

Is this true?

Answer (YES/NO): NO